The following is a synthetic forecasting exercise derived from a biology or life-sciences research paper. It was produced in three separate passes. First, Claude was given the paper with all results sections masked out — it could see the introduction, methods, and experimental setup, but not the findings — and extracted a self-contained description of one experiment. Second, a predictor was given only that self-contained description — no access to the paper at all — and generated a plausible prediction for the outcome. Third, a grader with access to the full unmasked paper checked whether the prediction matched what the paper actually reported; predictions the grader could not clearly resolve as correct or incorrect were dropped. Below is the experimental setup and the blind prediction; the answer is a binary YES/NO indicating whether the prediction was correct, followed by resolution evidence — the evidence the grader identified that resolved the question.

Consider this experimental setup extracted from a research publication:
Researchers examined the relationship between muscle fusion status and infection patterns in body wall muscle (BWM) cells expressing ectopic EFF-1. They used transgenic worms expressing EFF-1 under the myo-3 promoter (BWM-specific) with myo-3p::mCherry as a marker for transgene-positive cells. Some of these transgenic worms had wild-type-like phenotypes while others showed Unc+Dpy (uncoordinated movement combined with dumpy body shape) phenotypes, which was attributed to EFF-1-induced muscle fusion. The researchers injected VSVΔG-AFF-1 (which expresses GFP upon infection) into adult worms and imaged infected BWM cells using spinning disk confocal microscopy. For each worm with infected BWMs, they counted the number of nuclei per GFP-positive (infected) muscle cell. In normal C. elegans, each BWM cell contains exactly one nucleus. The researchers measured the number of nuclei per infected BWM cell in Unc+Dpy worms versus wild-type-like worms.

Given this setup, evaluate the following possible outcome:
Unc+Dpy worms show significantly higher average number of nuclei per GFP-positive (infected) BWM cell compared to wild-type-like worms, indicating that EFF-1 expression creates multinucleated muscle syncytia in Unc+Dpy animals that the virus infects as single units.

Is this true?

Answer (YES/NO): YES